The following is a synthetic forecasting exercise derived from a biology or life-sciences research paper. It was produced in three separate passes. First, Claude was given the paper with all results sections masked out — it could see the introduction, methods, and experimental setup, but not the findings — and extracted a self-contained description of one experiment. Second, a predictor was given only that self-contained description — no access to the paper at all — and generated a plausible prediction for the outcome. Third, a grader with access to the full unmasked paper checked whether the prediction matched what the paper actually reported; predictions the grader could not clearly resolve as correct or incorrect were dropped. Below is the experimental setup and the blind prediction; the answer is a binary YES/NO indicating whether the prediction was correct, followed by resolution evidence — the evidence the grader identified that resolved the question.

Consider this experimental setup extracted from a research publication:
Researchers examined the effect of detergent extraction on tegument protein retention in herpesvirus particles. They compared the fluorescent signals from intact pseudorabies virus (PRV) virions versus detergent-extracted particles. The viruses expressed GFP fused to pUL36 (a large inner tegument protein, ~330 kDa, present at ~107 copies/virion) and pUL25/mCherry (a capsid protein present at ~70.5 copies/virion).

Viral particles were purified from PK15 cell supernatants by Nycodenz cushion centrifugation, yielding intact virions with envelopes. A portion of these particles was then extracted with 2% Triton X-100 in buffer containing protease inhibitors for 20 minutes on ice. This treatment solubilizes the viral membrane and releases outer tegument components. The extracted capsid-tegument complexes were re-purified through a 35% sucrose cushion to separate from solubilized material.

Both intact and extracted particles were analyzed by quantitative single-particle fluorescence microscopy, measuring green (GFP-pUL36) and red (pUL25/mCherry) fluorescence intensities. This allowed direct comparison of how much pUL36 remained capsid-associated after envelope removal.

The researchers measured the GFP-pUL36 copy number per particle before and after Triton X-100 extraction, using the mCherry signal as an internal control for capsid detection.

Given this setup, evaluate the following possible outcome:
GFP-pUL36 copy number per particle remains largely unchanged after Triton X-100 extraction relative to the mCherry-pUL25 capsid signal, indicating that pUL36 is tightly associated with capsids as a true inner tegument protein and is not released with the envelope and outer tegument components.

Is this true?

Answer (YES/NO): YES